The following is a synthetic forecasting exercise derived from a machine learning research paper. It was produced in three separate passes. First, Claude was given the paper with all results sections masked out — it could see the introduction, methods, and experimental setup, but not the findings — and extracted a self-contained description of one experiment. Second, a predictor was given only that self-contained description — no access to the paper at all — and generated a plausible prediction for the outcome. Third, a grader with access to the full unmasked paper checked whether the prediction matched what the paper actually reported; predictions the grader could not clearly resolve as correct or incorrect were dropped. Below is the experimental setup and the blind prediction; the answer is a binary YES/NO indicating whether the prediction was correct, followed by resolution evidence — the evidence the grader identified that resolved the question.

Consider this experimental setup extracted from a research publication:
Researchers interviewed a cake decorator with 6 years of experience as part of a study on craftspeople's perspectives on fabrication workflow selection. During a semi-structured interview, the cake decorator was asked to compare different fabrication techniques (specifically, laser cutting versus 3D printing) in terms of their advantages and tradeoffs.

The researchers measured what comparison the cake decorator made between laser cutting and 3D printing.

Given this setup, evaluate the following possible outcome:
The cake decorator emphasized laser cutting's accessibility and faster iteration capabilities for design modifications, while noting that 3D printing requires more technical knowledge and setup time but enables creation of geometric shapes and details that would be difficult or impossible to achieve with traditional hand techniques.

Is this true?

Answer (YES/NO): NO